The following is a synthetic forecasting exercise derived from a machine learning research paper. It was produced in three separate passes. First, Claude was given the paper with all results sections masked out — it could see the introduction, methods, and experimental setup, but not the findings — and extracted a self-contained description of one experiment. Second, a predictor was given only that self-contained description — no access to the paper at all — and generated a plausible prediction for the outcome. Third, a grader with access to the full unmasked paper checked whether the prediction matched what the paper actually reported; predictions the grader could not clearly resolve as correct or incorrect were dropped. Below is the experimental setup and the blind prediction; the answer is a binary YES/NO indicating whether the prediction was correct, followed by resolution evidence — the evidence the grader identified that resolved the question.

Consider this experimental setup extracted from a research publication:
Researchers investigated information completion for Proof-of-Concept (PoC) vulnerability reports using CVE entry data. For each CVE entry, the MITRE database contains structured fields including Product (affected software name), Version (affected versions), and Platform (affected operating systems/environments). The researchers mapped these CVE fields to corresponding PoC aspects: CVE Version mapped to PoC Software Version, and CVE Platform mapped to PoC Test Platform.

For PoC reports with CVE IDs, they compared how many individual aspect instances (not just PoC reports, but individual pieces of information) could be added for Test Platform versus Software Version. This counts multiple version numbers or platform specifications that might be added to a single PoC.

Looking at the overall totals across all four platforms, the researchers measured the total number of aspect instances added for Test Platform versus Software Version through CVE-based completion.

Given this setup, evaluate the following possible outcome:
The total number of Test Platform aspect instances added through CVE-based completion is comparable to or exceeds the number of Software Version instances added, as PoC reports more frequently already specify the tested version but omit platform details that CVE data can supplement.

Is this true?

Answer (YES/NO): NO